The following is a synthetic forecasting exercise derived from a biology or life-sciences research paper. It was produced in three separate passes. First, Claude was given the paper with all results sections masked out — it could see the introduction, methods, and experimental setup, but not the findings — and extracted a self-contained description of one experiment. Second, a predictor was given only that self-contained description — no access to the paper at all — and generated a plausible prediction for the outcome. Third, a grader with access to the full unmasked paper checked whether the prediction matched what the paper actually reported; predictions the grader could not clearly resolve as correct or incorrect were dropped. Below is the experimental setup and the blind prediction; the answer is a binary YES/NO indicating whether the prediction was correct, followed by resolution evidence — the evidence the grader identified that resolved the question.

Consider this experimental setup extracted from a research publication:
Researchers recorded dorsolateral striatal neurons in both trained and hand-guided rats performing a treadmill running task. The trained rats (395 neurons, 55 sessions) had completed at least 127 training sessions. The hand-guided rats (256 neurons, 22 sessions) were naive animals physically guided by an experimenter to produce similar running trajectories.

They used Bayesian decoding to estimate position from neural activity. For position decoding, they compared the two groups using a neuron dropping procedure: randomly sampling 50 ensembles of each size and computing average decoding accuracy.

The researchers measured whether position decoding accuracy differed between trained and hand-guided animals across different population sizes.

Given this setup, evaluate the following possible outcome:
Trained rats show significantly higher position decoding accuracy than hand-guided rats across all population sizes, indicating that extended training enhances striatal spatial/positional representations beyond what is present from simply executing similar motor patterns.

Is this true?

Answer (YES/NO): NO